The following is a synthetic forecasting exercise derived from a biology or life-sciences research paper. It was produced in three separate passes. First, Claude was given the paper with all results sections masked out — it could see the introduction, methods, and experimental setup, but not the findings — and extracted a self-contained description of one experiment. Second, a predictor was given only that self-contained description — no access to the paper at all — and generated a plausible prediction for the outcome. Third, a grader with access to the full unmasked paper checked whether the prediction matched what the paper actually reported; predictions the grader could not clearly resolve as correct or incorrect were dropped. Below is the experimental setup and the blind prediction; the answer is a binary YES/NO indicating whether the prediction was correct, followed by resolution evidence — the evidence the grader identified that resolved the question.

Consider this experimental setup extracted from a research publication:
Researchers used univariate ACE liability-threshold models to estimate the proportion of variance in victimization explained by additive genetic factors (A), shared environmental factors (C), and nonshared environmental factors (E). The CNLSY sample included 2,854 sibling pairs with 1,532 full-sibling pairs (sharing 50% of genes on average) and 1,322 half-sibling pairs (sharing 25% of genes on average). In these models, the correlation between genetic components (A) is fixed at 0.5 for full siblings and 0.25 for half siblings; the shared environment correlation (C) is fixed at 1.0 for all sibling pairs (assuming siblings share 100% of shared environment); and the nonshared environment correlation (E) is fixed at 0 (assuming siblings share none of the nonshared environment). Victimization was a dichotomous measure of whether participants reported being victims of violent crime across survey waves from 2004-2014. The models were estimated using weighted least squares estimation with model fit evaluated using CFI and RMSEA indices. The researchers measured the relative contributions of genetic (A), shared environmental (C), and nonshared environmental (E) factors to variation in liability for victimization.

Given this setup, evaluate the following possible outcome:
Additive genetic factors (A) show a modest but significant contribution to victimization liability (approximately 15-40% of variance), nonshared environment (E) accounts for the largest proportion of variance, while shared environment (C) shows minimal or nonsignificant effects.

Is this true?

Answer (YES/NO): YES